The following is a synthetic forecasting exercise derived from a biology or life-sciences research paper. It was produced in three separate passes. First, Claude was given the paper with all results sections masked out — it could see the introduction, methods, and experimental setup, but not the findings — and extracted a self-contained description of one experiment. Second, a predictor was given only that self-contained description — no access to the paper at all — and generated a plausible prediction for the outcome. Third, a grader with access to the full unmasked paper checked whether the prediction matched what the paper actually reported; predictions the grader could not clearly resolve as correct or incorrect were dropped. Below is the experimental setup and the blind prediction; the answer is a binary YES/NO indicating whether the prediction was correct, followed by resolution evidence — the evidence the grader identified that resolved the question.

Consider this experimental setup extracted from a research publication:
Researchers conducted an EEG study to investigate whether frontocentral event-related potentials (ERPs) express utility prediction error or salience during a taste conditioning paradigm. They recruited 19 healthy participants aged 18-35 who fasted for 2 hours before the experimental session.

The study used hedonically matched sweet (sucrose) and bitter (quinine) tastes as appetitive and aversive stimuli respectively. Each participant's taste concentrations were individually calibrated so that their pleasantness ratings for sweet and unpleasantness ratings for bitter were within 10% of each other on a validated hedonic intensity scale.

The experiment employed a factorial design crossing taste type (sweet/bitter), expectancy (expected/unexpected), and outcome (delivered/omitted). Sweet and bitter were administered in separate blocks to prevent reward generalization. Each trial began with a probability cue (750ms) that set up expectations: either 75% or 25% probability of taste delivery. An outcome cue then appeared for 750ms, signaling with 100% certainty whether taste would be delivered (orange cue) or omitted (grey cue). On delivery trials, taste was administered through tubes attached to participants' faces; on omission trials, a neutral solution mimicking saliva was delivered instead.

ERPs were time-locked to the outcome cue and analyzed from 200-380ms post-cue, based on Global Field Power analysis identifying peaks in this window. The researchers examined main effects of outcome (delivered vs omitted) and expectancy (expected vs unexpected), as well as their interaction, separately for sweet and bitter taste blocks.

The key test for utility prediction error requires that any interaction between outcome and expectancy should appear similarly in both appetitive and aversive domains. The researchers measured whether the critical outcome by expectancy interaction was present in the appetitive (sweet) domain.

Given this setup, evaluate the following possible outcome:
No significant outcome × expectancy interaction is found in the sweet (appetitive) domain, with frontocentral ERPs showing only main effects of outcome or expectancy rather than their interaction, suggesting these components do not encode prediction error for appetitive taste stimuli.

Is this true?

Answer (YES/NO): YES